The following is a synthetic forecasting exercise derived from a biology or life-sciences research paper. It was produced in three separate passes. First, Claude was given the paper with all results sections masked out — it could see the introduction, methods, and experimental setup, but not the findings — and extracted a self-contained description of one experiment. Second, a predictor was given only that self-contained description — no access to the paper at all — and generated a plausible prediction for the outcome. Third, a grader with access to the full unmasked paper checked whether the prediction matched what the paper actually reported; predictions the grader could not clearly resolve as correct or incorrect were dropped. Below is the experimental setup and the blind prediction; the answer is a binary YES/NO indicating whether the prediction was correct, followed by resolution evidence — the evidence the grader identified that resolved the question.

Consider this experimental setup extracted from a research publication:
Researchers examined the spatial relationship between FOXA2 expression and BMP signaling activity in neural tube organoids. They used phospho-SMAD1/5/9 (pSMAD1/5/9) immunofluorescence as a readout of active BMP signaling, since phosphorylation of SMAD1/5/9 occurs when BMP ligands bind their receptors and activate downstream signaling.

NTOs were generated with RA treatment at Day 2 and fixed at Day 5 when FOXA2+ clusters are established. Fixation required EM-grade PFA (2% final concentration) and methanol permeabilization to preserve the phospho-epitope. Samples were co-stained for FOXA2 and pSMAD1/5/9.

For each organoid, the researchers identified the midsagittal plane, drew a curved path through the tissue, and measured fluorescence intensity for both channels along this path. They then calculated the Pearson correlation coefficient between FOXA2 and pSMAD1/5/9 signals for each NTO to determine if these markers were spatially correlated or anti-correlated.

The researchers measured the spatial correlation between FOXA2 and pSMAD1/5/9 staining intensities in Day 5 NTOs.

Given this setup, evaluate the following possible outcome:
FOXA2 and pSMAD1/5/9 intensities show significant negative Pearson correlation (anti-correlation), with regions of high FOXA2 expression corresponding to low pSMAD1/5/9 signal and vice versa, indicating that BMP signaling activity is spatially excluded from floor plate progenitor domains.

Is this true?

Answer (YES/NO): YES